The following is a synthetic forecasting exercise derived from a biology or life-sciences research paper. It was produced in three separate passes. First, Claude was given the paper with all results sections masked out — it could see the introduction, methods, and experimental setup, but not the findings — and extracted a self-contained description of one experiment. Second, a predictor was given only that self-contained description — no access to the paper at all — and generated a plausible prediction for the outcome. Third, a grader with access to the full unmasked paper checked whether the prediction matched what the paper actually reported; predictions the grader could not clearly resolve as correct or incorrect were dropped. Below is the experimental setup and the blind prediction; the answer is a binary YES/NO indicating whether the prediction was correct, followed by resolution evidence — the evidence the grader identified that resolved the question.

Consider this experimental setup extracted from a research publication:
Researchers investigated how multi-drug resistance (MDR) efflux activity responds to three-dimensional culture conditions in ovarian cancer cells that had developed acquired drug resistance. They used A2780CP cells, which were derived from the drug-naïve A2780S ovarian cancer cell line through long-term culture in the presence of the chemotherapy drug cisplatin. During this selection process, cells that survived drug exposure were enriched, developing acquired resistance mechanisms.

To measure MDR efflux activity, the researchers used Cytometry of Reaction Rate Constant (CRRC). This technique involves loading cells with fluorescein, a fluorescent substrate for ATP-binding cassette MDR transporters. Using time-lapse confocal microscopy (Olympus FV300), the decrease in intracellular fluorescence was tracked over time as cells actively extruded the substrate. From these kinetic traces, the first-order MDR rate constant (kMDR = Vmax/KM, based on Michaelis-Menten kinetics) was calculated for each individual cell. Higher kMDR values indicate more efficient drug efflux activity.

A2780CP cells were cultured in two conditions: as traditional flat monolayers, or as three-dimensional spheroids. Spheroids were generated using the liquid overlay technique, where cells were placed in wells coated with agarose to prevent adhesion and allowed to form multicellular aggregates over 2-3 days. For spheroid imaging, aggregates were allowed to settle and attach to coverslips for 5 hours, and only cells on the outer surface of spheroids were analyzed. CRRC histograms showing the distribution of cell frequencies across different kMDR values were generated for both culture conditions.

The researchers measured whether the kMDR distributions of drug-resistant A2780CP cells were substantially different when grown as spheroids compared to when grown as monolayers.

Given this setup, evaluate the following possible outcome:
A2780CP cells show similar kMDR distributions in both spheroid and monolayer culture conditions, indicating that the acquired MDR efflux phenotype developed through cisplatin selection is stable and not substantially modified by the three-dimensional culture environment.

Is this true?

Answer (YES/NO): NO